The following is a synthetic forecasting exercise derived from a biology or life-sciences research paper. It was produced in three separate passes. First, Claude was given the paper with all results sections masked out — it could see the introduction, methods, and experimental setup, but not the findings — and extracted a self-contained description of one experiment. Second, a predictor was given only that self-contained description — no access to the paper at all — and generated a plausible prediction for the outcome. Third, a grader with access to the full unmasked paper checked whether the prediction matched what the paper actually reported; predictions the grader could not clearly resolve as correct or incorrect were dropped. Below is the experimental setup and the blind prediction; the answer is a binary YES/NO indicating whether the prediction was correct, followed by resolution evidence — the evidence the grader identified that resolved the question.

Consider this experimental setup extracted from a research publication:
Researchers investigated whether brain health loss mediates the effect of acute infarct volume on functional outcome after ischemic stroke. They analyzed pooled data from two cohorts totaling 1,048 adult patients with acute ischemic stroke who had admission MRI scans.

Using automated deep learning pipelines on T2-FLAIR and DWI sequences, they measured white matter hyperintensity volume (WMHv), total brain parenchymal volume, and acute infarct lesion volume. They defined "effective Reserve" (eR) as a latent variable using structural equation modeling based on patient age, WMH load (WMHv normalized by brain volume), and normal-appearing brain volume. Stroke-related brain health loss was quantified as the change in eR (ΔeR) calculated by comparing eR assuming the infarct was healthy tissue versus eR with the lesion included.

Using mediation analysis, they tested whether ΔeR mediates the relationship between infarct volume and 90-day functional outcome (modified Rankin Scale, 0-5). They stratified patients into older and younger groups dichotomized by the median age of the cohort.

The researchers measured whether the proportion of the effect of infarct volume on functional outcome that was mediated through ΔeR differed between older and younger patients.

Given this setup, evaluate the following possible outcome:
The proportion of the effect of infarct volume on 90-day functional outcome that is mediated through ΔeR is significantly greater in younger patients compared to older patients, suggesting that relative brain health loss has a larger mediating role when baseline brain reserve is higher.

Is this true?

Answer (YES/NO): NO